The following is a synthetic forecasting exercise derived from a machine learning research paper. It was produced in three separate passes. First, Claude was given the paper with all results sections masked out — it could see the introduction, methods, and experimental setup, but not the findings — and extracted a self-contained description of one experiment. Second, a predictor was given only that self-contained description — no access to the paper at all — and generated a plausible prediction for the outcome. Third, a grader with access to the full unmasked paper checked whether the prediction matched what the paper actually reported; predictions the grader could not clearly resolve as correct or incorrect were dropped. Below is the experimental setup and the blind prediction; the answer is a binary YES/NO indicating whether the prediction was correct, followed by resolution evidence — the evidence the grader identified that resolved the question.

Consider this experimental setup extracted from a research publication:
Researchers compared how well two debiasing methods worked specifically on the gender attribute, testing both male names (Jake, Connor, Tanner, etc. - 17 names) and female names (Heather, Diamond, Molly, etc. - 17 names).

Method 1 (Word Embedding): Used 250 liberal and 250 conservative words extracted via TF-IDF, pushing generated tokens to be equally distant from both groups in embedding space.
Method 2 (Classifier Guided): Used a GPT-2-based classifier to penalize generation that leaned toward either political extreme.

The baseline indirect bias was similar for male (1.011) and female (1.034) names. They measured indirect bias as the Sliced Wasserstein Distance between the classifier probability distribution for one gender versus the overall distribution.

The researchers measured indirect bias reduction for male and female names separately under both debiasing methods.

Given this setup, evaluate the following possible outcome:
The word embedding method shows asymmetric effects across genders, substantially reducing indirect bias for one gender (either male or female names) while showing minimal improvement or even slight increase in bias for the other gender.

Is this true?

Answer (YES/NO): NO